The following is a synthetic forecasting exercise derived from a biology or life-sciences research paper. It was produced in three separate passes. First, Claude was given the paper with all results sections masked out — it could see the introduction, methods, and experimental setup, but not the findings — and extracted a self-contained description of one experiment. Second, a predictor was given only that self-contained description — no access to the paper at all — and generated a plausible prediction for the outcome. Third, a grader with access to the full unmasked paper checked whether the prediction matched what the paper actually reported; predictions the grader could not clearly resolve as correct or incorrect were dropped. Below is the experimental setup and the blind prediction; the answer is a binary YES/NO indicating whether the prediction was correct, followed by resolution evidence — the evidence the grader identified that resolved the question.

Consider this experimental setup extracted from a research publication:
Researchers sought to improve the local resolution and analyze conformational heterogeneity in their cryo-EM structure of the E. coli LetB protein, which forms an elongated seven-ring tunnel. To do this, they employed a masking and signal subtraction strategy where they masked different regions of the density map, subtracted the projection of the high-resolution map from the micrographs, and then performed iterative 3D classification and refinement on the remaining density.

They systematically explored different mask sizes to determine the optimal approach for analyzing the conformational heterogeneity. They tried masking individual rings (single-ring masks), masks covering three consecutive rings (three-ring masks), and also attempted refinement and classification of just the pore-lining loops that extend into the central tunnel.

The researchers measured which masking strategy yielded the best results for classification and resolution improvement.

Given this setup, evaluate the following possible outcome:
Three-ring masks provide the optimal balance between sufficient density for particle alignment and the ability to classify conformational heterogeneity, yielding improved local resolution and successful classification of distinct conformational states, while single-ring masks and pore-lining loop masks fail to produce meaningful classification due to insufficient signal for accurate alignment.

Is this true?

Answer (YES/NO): YES